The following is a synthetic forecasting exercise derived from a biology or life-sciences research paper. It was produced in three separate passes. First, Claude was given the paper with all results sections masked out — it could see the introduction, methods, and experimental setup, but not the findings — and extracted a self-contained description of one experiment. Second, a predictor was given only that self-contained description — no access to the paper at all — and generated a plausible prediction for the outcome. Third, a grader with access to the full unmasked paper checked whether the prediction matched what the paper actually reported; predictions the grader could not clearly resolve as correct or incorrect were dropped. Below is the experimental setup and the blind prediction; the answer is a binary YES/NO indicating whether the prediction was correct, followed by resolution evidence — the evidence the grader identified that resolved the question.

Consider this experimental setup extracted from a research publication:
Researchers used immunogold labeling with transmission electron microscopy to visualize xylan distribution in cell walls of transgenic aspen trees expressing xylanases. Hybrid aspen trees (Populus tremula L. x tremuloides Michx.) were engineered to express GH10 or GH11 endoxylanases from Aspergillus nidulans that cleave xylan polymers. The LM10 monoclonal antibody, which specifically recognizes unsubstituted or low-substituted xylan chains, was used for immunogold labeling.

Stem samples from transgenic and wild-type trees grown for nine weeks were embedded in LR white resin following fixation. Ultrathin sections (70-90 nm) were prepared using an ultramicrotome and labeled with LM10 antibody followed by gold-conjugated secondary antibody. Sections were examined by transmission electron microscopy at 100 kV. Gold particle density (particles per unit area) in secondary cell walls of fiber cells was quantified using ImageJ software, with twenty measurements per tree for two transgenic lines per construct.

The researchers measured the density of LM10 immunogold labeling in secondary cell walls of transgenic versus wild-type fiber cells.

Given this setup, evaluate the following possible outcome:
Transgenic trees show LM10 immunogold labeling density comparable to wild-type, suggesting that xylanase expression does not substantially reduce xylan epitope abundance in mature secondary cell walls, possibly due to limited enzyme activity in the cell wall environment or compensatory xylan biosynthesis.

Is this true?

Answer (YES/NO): NO